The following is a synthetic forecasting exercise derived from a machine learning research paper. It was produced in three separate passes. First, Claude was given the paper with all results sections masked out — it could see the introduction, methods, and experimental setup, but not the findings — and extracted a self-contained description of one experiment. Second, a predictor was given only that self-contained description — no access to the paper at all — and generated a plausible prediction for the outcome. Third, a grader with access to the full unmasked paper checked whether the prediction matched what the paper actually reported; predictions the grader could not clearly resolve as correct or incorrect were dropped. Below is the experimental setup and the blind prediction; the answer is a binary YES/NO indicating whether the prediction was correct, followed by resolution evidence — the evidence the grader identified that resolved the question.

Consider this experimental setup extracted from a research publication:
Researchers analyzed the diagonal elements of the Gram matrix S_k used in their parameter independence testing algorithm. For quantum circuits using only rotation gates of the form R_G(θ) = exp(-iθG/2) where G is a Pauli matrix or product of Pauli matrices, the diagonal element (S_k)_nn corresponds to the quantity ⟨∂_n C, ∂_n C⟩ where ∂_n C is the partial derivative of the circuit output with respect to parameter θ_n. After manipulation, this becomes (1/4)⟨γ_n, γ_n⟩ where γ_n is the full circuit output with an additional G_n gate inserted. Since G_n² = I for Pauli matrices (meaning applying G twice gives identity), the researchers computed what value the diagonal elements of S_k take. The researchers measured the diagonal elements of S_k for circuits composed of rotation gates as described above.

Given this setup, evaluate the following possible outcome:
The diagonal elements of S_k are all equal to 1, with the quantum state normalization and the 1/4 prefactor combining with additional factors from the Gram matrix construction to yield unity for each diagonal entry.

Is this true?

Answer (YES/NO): NO